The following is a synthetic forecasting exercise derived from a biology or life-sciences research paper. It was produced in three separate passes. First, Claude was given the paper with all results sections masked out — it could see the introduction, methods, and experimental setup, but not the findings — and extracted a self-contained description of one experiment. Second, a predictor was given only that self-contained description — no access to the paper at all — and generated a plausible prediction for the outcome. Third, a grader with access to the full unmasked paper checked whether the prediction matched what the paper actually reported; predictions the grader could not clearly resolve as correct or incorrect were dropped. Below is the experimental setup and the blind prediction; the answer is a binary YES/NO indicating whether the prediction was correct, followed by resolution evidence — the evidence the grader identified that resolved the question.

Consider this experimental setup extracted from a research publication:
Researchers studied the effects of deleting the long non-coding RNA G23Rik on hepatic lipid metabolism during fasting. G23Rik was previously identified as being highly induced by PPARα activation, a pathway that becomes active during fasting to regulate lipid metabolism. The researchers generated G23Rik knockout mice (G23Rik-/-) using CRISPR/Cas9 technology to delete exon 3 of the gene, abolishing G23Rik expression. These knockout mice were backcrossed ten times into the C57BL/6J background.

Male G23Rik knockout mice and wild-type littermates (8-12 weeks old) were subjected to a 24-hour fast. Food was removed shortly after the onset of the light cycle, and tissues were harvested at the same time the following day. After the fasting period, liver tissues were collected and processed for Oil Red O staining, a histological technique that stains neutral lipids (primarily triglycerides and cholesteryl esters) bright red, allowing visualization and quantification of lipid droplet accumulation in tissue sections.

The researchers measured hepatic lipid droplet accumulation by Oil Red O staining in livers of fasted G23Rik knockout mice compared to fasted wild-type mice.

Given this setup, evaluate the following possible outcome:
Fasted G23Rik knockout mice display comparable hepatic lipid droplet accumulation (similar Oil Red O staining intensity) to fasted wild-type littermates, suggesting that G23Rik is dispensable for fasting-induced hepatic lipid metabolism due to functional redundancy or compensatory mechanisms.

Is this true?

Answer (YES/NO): NO